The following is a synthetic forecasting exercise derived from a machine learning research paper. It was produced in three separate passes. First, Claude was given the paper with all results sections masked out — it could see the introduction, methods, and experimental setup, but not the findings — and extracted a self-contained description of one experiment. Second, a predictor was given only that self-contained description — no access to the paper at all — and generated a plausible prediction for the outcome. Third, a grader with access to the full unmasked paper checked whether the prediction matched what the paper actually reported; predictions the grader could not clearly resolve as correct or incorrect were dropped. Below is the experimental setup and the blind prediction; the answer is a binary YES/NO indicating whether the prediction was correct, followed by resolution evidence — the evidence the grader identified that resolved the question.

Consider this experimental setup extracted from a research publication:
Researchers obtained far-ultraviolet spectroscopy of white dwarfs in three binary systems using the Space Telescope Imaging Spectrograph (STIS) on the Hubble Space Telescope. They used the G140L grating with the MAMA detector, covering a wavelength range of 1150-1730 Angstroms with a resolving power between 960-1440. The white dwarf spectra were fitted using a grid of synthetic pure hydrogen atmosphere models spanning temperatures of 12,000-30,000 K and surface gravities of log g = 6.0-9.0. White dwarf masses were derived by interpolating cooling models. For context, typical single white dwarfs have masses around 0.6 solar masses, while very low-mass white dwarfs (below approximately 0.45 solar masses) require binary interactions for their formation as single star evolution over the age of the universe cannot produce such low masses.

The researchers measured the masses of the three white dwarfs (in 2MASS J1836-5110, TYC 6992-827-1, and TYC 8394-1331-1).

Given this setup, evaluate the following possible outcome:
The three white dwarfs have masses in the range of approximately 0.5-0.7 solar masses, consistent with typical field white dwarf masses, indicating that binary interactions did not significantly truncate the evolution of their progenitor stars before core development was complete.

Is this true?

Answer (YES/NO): NO